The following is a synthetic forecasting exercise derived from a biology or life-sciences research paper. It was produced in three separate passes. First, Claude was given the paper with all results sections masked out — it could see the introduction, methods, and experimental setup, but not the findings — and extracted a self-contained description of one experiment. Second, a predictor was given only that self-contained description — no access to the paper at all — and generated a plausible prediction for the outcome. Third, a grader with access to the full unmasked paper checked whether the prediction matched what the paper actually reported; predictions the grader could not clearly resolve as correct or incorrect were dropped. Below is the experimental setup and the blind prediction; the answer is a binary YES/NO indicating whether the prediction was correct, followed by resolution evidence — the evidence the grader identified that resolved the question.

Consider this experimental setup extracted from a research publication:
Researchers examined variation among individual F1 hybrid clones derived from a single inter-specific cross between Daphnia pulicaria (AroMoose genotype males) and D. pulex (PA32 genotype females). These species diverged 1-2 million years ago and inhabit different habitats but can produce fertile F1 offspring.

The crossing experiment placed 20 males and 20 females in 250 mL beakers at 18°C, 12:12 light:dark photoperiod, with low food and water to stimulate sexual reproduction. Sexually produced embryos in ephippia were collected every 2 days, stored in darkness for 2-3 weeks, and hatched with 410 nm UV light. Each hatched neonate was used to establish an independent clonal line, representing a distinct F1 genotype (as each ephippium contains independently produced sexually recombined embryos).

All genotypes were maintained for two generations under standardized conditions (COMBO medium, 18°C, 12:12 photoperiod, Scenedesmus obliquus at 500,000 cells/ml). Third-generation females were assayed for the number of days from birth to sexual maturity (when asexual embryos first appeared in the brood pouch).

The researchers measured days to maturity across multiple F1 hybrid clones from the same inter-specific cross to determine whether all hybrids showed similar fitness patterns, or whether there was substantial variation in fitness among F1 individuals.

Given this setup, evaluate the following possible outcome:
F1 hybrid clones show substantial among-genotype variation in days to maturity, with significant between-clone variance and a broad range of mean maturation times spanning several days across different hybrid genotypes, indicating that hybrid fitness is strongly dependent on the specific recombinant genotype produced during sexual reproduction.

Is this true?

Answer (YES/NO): NO